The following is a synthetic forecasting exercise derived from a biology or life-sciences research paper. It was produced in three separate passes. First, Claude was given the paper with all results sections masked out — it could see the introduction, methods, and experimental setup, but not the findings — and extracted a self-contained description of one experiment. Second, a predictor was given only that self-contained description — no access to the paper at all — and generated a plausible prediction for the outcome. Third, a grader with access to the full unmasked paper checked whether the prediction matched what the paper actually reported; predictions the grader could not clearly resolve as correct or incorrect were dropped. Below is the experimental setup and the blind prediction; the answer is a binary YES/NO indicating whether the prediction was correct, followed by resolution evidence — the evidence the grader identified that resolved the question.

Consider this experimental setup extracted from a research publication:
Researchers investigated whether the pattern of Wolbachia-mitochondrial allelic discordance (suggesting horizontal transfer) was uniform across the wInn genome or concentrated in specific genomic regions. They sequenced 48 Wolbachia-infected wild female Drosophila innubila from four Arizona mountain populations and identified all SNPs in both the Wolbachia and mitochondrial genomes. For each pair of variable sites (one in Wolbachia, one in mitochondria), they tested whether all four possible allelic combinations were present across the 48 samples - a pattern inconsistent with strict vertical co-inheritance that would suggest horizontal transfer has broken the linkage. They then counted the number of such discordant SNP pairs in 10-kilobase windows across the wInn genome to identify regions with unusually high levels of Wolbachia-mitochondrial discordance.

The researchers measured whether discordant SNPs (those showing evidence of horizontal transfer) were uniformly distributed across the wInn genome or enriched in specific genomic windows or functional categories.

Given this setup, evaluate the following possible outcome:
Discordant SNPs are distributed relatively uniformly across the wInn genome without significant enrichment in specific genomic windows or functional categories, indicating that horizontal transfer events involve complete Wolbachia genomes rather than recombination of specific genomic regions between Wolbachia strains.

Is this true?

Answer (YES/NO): NO